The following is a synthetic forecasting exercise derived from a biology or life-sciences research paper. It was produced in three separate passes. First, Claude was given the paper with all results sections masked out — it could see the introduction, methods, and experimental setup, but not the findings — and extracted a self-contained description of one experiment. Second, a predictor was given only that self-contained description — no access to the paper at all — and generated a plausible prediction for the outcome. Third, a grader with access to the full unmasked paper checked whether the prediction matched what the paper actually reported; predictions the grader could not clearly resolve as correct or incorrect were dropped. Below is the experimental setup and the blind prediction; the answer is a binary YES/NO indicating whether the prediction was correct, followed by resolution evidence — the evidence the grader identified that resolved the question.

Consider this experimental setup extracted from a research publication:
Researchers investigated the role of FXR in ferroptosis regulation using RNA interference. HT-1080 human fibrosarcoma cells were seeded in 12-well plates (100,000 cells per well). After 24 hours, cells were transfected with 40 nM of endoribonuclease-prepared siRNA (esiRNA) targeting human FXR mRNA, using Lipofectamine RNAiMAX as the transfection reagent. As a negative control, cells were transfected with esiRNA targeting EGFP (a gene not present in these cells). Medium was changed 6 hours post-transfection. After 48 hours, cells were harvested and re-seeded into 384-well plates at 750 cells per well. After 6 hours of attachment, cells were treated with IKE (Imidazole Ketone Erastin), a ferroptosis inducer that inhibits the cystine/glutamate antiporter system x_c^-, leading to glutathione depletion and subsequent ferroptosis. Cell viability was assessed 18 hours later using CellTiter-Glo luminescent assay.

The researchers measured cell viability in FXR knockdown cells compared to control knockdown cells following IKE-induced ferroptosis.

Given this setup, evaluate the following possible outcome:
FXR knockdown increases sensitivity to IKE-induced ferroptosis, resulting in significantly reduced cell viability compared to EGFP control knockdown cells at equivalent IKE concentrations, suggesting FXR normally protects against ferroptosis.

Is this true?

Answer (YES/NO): YES